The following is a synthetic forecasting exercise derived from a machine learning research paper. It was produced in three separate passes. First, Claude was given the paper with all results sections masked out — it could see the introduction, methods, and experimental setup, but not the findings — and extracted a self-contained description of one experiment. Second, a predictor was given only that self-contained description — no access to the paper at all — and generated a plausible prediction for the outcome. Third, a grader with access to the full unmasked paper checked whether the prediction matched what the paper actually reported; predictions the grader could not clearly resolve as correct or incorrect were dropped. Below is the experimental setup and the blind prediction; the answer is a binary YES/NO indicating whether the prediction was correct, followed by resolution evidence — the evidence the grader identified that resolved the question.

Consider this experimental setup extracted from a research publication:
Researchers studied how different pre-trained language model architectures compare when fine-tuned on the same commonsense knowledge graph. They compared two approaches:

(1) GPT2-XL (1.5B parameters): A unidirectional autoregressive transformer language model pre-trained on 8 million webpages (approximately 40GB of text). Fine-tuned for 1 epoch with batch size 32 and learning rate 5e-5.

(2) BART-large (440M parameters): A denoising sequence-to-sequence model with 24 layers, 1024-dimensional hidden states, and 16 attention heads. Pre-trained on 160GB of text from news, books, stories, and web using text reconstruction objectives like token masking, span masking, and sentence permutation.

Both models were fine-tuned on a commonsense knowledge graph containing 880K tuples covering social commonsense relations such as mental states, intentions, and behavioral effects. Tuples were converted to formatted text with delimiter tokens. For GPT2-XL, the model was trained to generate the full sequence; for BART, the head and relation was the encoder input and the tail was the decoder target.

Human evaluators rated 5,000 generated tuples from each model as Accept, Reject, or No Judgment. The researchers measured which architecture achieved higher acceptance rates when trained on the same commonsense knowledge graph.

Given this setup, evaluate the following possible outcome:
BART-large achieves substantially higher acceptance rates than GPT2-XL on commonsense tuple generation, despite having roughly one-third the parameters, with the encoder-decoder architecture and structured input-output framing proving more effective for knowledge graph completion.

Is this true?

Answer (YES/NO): YES